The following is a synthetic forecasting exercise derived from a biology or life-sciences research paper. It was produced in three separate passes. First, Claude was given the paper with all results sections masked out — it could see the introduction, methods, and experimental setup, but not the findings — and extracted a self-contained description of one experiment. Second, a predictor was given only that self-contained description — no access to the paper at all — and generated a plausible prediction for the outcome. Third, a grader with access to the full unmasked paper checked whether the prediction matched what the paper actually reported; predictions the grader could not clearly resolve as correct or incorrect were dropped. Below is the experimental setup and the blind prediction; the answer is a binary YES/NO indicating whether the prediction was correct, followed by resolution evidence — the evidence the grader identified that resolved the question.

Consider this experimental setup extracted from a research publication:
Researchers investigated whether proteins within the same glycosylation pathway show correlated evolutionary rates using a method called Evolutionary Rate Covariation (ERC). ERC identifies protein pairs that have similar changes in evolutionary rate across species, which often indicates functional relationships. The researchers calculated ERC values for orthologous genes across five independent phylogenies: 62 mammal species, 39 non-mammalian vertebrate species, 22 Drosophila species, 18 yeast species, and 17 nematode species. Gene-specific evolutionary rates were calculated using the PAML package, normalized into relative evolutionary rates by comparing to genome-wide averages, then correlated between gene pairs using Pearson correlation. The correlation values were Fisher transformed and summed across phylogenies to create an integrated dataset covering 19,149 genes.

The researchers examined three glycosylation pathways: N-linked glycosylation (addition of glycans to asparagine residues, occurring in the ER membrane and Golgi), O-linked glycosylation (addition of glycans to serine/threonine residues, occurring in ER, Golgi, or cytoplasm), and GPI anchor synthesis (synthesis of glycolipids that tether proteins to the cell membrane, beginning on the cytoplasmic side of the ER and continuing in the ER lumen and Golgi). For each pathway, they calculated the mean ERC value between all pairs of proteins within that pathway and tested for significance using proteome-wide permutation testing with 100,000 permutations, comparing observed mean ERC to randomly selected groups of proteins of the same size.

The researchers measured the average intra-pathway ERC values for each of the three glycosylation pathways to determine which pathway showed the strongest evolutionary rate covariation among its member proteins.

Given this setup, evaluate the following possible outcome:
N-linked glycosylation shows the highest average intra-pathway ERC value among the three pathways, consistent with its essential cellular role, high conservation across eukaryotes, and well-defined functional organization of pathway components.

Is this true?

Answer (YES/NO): NO